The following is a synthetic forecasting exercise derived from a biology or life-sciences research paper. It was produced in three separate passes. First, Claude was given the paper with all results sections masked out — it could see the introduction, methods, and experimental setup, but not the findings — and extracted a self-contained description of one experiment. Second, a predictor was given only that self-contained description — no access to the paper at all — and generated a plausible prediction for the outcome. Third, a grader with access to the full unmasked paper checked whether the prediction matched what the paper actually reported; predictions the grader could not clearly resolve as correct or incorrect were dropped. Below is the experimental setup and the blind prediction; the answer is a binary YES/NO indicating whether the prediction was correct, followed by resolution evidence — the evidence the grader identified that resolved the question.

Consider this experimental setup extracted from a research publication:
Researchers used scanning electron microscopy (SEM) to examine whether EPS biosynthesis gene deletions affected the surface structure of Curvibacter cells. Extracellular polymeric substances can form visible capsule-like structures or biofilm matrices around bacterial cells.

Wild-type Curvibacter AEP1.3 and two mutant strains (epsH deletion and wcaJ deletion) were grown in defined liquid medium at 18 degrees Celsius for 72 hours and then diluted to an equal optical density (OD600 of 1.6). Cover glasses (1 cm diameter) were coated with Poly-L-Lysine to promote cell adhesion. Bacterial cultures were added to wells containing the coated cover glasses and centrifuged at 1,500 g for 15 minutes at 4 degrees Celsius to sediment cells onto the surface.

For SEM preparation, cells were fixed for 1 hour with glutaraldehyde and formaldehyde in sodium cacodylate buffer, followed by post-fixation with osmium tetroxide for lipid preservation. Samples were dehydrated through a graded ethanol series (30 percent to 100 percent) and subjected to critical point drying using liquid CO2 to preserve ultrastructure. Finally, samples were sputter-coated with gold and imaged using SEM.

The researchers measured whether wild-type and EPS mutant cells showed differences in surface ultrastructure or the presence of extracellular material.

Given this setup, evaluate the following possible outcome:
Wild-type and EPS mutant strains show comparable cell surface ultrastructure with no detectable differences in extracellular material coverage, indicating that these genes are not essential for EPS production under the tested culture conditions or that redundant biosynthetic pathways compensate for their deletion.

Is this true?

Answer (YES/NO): YES